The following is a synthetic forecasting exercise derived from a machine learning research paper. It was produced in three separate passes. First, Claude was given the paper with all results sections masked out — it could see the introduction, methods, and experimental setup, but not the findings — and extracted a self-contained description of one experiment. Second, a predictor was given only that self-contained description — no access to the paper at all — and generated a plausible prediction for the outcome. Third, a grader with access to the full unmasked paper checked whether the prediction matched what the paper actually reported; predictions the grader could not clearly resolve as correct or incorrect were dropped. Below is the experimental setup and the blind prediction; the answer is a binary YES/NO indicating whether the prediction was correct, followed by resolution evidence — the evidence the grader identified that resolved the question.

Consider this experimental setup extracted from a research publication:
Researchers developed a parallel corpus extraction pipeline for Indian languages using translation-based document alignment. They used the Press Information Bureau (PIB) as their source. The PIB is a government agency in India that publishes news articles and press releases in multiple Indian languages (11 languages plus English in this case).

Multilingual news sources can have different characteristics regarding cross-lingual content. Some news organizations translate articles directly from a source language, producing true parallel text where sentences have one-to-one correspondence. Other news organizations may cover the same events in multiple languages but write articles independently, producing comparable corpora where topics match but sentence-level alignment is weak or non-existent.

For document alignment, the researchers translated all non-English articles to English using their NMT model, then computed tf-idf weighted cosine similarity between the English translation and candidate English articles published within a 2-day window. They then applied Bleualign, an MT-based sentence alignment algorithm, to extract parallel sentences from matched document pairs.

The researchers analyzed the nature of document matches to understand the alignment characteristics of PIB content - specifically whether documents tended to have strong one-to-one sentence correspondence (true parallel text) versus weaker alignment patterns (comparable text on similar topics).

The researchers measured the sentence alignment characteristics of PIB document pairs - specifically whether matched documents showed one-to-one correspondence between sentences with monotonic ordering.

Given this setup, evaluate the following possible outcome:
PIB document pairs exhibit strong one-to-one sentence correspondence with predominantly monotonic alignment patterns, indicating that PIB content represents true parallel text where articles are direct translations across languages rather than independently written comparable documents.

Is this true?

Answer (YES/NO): YES